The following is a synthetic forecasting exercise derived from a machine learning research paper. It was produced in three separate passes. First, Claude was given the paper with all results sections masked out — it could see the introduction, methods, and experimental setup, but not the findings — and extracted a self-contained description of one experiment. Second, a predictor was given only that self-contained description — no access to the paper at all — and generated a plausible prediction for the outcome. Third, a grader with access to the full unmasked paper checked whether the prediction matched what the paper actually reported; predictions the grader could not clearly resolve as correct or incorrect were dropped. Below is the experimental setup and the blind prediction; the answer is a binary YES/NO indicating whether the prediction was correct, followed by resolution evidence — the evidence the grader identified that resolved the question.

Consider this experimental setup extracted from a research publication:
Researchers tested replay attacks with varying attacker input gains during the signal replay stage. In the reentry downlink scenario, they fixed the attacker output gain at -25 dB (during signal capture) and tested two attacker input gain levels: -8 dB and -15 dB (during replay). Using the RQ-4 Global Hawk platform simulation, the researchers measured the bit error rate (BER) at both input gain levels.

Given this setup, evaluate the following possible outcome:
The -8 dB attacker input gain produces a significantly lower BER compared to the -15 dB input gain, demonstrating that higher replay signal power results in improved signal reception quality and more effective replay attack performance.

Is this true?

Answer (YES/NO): NO